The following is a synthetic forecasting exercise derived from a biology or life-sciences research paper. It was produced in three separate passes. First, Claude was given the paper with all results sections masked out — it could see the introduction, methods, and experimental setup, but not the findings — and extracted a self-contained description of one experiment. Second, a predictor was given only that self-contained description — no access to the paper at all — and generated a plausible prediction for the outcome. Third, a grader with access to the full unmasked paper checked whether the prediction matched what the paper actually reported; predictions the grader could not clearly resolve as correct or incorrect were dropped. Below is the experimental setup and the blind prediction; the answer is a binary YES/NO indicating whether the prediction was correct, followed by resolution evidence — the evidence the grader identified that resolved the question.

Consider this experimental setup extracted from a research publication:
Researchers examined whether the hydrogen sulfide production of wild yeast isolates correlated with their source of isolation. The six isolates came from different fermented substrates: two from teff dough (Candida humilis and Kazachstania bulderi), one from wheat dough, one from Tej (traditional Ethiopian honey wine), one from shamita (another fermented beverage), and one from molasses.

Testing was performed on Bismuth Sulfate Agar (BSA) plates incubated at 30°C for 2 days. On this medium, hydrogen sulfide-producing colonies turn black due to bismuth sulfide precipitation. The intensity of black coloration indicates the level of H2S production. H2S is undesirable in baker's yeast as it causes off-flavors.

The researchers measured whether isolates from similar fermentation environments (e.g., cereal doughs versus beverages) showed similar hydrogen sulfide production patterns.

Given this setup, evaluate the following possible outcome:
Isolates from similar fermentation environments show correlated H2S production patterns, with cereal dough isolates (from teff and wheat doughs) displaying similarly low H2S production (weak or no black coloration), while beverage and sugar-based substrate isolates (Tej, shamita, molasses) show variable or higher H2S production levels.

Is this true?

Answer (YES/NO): NO